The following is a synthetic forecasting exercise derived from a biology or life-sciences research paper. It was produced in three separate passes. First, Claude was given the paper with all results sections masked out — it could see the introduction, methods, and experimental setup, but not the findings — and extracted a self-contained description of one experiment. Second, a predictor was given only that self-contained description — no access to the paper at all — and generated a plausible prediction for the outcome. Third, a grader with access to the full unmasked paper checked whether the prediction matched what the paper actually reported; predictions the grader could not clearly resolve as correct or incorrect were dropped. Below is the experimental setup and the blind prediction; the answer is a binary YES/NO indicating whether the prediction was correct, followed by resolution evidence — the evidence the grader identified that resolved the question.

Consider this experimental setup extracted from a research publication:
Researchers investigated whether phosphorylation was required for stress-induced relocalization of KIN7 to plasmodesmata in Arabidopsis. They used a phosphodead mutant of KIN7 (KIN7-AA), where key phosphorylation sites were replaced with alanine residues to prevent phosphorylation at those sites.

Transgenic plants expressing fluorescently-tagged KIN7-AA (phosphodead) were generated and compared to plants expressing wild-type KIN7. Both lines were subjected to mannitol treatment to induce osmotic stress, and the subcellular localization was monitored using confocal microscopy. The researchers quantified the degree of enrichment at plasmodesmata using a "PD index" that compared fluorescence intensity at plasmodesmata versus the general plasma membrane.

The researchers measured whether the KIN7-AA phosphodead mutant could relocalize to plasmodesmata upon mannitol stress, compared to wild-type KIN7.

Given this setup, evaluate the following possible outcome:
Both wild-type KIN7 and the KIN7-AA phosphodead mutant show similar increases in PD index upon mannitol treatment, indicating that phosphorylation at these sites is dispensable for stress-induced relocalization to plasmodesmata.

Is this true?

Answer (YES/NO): NO